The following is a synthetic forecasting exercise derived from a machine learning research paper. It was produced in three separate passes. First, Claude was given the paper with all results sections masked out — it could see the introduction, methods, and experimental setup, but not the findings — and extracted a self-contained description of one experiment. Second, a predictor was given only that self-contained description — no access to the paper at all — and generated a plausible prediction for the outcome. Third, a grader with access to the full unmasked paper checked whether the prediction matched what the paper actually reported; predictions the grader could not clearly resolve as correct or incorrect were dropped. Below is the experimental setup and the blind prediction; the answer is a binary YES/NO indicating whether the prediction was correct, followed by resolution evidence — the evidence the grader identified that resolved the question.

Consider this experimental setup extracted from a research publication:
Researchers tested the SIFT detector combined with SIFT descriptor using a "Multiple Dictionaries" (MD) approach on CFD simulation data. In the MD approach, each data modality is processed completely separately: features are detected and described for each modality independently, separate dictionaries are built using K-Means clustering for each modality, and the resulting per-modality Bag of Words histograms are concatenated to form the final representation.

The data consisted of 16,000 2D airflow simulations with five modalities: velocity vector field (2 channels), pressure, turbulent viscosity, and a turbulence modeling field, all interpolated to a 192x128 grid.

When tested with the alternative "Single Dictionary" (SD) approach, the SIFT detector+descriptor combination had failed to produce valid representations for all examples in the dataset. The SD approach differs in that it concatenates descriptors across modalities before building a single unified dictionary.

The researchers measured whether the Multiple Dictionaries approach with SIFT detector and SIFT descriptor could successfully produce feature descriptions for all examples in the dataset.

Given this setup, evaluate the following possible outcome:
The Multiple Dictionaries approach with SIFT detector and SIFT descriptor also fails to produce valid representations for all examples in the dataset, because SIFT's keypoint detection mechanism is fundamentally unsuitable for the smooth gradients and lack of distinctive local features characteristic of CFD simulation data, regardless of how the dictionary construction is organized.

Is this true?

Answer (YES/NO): NO